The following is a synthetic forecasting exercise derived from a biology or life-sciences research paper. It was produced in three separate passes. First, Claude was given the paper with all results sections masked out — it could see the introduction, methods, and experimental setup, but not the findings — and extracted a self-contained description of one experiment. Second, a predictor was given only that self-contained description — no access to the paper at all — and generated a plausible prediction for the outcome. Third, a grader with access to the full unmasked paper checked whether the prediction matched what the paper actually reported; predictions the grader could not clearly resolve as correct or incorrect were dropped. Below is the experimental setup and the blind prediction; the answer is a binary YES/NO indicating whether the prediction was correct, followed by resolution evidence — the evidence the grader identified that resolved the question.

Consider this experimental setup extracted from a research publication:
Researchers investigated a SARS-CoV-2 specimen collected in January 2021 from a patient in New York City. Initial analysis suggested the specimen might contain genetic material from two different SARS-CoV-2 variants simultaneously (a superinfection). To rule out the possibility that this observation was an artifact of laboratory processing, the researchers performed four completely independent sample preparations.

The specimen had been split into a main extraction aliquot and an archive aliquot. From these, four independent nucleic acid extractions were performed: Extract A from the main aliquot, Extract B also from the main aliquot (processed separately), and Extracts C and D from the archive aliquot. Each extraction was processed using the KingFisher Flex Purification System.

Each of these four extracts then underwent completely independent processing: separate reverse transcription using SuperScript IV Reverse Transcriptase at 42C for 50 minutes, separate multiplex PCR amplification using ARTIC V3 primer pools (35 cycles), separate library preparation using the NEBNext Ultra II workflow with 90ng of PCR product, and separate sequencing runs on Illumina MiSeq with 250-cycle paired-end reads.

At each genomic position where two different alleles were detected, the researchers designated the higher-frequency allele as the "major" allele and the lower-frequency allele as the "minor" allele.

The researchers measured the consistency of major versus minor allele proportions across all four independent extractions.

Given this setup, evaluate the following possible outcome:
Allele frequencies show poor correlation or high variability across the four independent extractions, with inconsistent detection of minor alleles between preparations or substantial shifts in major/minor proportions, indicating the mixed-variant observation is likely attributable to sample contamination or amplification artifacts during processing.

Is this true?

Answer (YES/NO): NO